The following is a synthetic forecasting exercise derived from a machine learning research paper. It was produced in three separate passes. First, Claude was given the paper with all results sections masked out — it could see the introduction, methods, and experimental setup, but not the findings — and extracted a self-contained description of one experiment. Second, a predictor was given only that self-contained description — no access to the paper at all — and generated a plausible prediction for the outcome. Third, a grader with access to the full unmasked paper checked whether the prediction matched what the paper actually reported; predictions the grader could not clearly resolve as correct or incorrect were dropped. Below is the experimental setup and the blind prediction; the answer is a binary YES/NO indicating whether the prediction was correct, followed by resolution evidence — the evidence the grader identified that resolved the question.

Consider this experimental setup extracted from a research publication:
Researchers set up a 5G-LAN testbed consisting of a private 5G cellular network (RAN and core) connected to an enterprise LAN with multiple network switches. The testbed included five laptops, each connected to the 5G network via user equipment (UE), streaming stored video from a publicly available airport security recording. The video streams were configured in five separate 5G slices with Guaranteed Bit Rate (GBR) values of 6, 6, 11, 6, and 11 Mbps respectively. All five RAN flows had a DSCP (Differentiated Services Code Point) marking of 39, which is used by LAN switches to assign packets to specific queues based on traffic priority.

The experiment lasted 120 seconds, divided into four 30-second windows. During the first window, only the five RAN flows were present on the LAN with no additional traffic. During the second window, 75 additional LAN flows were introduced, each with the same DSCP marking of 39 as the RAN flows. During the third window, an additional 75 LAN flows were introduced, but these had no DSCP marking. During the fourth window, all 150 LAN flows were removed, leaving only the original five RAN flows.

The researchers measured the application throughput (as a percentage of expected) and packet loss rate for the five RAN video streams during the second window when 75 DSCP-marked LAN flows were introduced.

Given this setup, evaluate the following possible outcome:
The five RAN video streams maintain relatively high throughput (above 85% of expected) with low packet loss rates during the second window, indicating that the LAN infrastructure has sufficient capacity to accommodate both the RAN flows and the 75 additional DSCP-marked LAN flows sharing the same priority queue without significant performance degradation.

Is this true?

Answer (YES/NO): NO